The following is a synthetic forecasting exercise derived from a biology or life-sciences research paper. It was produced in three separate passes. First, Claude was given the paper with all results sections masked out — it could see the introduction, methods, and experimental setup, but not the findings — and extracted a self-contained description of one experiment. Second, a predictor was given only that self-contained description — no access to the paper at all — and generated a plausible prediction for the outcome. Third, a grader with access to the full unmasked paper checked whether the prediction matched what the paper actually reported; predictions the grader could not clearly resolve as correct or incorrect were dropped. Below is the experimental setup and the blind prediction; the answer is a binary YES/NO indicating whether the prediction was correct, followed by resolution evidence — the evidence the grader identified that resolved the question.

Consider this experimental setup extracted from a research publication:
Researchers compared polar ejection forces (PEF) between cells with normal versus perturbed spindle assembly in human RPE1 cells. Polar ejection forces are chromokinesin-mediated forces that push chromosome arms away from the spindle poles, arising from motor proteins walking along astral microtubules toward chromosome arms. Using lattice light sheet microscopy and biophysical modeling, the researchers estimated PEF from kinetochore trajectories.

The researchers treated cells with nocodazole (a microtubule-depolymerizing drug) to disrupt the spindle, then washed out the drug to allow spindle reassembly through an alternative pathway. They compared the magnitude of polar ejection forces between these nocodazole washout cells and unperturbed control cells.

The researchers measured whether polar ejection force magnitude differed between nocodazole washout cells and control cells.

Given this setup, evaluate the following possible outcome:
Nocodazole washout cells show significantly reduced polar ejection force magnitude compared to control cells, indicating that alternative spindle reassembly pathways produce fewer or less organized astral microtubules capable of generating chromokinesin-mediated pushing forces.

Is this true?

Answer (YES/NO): NO